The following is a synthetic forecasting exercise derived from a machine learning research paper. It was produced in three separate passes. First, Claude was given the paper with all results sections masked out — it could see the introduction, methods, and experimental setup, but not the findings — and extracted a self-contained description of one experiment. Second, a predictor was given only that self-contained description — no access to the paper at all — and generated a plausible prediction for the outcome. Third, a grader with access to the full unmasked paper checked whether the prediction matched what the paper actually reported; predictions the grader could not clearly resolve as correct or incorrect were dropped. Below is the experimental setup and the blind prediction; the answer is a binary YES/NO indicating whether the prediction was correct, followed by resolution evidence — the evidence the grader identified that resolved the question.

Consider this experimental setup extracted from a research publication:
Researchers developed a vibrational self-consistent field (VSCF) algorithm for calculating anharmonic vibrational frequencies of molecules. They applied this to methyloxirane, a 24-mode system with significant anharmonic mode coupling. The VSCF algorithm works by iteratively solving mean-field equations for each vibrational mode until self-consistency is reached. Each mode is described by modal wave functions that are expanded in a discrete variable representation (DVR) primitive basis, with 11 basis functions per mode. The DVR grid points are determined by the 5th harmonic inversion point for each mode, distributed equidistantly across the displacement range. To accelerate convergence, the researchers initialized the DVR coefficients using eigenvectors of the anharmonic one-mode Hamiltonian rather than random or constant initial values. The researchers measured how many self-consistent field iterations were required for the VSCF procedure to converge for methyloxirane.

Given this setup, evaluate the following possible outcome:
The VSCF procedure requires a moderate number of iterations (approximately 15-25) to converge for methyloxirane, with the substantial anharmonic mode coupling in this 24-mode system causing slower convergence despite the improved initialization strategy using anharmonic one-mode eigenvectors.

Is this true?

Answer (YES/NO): NO